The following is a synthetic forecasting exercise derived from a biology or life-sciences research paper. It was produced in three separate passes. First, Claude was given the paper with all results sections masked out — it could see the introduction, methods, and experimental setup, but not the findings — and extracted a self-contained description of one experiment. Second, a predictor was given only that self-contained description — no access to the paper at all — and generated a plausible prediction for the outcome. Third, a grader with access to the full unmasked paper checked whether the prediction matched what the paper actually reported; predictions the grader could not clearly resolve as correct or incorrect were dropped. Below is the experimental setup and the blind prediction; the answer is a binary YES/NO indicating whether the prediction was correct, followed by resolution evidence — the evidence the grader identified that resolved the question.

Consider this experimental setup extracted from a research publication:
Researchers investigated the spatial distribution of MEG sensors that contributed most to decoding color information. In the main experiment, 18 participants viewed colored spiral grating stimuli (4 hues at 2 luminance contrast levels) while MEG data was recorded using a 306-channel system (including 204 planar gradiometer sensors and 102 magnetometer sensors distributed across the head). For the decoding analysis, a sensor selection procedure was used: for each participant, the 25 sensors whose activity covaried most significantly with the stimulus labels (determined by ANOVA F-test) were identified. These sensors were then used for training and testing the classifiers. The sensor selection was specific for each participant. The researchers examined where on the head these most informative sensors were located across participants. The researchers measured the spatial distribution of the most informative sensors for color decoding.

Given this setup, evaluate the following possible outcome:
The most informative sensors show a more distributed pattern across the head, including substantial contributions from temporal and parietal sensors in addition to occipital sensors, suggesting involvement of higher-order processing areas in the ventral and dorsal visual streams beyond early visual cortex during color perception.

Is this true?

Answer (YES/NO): NO